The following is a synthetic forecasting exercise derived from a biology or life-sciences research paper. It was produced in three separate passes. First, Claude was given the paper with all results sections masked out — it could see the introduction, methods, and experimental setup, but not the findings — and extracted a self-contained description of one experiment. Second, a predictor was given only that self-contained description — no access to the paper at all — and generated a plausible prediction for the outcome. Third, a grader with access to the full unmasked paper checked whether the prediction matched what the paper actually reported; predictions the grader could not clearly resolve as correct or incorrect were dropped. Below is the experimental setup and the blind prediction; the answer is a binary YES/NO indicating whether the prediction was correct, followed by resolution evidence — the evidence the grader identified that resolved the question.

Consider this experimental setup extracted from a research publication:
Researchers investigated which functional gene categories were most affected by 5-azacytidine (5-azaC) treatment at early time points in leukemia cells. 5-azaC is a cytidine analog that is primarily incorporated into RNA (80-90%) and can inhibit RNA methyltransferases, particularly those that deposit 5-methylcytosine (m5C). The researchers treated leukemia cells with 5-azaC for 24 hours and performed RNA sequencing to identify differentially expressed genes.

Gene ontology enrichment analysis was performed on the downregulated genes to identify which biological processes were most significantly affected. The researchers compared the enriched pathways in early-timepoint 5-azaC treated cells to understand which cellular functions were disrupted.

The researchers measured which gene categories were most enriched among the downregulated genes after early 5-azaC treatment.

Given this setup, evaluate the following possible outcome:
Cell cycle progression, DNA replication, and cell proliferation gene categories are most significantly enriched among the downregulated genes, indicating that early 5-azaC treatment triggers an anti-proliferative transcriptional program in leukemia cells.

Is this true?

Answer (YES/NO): YES